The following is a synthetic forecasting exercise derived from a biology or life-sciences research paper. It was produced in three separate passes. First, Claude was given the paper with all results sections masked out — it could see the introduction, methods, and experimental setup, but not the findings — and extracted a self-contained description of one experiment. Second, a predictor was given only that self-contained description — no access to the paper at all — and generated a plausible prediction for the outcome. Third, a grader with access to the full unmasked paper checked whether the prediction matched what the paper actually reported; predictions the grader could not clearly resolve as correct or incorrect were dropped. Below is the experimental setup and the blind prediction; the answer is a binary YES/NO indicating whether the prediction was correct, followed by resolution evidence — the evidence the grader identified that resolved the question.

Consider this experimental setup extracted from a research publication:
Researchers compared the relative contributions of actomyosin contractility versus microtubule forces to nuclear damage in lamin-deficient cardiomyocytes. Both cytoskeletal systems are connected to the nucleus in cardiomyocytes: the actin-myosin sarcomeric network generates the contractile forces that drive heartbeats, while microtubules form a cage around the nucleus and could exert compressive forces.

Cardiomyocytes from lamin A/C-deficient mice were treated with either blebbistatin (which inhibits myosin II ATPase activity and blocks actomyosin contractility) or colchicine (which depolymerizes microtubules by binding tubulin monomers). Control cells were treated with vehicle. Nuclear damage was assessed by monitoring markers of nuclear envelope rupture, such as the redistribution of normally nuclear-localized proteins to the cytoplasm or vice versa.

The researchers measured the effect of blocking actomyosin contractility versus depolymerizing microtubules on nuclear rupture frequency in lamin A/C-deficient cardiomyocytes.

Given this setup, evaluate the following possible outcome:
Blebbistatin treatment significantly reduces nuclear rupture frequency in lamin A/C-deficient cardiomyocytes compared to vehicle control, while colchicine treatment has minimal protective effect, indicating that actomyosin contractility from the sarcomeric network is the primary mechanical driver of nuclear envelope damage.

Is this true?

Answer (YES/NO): NO